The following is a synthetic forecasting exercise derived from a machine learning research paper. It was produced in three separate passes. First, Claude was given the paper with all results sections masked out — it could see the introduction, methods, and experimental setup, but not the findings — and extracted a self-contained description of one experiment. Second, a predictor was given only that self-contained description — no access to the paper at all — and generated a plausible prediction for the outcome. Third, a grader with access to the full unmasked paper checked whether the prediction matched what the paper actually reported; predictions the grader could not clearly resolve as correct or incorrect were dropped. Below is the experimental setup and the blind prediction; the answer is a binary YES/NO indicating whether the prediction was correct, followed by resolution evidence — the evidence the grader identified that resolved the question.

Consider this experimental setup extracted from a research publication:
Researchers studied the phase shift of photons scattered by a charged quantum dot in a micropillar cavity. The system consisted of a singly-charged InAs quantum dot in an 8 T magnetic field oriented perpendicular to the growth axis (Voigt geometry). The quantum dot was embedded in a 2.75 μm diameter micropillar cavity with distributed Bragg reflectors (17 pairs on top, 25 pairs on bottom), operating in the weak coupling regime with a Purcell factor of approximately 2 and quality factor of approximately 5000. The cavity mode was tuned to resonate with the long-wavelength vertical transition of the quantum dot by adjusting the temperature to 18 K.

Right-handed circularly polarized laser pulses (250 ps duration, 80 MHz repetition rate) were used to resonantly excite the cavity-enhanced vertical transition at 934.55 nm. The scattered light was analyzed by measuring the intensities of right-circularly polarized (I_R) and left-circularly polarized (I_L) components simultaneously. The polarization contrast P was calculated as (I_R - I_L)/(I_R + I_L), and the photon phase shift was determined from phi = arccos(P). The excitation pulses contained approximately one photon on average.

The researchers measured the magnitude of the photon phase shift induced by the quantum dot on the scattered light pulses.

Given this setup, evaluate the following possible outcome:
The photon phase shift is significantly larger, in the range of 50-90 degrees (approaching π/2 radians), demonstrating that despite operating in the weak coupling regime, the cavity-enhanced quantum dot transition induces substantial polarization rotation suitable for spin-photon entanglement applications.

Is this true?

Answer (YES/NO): YES